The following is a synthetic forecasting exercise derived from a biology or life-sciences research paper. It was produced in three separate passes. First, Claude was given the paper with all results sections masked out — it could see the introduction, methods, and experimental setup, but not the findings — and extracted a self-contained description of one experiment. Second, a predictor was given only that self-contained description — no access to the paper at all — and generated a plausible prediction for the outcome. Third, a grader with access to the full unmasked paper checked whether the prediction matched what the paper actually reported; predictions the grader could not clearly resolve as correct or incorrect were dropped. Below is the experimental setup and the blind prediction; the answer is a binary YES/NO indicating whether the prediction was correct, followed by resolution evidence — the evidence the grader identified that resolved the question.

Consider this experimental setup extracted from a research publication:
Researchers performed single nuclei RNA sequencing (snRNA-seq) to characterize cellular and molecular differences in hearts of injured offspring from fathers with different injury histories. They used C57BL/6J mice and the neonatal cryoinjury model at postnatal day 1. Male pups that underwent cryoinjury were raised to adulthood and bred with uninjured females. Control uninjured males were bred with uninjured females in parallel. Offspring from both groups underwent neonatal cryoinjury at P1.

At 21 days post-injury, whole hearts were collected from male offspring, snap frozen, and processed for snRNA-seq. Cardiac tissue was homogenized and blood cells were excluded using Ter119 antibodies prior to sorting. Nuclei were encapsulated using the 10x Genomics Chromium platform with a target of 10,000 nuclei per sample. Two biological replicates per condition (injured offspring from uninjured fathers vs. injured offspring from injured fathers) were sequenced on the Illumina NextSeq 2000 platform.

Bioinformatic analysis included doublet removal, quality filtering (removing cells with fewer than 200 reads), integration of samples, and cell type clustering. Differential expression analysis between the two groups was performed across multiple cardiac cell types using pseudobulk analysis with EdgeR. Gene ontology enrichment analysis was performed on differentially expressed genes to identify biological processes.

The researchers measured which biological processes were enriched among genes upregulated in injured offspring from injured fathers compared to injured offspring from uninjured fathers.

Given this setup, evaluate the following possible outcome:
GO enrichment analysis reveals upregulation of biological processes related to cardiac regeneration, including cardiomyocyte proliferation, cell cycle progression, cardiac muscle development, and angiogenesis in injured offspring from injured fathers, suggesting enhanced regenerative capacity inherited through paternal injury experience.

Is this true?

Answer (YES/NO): NO